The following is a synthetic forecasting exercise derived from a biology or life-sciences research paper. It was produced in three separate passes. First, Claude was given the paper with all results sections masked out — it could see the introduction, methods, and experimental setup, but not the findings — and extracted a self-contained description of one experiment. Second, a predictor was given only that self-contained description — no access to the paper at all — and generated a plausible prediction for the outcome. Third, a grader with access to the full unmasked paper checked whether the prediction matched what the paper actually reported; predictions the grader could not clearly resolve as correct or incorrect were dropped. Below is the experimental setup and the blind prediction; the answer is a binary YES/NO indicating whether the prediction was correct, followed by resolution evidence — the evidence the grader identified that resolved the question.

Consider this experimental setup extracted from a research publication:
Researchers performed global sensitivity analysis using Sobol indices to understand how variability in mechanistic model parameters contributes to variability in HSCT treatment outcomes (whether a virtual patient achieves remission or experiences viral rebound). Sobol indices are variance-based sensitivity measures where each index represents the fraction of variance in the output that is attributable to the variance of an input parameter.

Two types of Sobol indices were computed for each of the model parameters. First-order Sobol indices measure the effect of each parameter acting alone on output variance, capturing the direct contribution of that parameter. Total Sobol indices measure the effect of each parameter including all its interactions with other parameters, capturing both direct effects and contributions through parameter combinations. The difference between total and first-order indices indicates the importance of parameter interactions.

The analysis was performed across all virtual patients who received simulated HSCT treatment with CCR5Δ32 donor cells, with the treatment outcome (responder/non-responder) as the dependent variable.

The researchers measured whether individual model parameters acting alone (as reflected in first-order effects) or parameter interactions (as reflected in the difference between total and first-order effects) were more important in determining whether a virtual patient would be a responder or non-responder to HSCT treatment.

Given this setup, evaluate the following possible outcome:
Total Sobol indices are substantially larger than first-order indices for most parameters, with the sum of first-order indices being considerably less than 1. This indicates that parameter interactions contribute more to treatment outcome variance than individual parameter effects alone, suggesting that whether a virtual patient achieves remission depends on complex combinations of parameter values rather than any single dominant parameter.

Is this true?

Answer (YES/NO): YES